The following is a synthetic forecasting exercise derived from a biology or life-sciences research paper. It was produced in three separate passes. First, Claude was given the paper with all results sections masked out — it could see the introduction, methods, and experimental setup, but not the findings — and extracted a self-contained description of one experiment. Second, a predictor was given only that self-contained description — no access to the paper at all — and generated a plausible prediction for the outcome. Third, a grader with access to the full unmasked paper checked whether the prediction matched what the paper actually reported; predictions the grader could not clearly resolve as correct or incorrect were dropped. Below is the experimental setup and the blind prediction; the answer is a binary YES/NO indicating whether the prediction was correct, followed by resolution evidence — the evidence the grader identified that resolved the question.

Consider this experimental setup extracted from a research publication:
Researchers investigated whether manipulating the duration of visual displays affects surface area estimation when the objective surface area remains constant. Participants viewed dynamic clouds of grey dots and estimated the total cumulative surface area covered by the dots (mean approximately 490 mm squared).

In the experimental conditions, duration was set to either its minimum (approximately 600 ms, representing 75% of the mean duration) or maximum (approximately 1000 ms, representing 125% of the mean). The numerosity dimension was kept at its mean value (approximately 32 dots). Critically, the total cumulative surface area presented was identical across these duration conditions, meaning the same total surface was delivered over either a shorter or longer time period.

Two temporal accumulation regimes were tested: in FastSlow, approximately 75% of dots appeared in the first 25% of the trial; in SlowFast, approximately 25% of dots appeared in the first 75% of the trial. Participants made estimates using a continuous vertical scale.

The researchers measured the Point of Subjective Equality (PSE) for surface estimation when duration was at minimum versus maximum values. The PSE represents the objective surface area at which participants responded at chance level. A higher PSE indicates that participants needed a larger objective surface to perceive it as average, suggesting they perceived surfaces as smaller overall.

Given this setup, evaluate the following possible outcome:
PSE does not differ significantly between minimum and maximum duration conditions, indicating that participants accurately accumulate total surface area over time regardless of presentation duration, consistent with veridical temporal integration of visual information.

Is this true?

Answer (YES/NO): NO